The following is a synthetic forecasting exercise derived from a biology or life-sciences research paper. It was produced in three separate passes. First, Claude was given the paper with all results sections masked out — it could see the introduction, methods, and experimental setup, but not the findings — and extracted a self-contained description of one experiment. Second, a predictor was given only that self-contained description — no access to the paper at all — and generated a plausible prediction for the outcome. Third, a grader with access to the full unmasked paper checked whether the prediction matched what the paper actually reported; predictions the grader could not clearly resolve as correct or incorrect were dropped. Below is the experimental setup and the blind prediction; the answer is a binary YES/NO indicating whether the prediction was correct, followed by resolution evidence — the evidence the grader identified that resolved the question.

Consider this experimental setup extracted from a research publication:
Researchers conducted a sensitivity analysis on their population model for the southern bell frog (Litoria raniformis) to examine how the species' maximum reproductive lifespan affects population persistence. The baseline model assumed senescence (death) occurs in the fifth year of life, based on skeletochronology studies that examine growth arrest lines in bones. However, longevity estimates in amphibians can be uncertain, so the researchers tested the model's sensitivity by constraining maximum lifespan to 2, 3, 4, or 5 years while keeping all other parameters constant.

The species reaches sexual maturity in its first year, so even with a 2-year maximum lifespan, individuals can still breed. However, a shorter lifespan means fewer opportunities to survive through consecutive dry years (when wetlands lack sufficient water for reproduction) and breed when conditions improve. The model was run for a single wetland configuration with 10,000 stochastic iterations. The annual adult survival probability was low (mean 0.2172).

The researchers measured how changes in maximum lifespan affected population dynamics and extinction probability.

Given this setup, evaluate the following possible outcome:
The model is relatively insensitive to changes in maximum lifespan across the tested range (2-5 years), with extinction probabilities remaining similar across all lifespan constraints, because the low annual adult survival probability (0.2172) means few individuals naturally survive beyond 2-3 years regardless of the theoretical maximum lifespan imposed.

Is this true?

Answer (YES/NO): YES